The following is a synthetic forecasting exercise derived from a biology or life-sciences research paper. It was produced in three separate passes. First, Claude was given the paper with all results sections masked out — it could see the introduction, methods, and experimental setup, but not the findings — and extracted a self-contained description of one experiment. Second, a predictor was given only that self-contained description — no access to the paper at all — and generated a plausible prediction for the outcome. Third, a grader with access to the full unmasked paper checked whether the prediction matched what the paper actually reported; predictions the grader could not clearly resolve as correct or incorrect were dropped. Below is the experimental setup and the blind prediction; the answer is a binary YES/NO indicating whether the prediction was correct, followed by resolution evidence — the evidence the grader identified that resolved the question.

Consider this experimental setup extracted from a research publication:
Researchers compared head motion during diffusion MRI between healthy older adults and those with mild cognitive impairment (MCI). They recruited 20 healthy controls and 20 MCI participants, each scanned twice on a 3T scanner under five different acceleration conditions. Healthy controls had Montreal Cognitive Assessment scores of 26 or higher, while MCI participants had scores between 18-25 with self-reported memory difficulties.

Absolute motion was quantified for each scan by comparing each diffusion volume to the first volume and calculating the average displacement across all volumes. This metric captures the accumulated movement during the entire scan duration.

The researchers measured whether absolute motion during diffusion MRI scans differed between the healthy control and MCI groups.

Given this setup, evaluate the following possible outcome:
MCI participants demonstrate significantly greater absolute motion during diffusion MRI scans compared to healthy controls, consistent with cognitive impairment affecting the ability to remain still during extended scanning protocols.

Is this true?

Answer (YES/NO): YES